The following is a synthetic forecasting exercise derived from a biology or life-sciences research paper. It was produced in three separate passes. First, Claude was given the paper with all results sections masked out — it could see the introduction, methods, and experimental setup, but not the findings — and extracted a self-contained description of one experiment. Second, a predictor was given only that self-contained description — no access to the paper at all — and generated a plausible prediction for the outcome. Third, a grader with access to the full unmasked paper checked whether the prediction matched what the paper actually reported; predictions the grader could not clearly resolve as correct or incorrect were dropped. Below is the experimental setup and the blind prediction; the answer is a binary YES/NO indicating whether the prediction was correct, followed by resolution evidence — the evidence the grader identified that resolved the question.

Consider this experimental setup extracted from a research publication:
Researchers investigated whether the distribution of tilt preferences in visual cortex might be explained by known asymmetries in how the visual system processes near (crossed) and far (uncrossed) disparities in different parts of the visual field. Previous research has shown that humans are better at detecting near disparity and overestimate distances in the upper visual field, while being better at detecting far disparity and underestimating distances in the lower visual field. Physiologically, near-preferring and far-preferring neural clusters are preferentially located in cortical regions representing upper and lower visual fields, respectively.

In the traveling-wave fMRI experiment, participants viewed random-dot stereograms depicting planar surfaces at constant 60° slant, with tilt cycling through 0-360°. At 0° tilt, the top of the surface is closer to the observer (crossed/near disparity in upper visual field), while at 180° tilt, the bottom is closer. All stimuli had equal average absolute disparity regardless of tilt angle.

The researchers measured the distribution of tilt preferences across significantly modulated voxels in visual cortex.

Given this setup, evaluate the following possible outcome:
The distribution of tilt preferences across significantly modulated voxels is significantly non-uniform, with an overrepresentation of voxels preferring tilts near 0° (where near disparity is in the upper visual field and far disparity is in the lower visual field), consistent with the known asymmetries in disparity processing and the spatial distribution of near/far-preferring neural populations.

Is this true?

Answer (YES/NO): YES